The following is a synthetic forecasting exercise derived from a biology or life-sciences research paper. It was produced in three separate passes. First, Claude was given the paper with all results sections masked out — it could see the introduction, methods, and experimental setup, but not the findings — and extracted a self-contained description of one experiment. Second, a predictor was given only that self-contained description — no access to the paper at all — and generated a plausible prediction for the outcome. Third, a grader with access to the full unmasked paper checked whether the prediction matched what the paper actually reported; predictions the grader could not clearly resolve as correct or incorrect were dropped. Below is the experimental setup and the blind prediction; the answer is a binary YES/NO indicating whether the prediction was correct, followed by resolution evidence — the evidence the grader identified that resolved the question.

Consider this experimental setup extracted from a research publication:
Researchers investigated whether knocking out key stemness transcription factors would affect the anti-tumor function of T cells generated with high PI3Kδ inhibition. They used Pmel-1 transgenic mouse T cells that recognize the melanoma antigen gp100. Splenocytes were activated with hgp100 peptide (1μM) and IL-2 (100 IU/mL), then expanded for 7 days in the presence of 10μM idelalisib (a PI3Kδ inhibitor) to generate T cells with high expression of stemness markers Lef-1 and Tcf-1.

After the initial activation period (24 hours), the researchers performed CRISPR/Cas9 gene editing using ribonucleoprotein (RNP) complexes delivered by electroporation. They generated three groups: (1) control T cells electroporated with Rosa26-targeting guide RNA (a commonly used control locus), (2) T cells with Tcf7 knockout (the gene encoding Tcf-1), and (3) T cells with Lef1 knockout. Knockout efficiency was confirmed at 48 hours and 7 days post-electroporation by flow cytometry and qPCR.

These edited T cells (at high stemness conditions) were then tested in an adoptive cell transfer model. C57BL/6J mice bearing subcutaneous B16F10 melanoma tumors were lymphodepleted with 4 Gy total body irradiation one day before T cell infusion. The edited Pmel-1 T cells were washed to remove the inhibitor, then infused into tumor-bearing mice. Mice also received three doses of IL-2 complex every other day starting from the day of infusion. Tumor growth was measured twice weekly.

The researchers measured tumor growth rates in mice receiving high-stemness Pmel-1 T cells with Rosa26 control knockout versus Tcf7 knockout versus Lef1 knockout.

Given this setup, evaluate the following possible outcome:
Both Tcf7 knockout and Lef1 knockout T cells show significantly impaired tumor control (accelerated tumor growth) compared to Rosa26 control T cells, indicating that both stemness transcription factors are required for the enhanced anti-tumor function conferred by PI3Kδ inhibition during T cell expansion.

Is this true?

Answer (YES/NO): YES